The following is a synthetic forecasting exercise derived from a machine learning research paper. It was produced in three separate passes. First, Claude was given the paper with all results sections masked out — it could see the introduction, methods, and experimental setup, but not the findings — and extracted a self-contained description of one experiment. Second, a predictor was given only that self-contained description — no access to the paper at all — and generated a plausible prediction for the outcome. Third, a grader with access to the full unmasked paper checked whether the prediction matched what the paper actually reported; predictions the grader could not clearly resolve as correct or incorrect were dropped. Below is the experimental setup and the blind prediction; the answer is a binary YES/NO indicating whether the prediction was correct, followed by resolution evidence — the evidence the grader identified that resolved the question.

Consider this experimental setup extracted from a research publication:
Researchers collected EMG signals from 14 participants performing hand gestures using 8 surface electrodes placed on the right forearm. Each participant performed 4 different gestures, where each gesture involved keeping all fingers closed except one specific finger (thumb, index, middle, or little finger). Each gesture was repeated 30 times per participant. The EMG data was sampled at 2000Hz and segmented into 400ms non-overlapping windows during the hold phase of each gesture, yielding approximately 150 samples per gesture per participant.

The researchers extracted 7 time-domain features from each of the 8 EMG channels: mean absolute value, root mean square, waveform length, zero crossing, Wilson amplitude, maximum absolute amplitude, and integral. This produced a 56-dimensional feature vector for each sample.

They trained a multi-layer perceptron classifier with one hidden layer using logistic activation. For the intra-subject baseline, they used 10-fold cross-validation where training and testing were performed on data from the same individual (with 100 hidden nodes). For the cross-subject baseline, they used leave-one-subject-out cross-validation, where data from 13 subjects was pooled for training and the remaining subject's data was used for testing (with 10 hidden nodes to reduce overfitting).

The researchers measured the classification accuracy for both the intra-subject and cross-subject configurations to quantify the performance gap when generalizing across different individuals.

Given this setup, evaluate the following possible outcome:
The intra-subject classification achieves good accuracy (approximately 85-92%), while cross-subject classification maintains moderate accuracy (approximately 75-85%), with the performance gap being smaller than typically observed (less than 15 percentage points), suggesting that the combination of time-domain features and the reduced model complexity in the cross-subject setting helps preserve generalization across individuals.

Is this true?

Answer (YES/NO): NO